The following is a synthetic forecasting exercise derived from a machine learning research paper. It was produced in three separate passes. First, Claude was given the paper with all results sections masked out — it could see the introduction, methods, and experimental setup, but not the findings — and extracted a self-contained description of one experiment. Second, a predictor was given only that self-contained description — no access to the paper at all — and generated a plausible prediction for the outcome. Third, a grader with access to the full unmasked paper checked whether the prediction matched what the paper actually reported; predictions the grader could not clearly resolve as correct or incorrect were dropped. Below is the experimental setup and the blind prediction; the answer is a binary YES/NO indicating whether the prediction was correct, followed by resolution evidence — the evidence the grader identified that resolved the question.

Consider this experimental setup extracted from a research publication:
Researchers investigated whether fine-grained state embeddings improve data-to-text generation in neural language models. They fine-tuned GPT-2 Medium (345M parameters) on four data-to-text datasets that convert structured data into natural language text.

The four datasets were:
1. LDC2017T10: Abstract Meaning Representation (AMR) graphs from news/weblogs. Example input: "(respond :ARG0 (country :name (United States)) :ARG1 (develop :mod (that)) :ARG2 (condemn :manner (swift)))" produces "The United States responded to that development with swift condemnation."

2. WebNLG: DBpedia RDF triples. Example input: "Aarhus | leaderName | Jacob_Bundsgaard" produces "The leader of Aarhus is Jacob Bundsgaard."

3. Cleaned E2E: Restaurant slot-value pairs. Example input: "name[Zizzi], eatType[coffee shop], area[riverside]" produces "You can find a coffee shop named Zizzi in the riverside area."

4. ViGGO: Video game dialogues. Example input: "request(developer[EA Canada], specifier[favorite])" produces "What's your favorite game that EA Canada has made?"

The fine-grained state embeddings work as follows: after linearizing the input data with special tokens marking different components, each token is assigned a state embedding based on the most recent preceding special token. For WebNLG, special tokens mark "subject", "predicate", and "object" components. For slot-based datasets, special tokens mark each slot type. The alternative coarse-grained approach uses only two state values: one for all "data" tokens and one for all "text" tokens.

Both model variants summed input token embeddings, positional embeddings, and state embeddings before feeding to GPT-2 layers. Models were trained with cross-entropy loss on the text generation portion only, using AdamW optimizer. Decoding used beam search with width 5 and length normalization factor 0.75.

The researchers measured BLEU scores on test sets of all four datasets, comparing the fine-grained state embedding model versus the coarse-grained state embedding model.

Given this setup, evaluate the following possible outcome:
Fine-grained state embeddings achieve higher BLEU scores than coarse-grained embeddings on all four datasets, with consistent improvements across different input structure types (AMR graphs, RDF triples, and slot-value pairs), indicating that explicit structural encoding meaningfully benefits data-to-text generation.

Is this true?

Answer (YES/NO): YES